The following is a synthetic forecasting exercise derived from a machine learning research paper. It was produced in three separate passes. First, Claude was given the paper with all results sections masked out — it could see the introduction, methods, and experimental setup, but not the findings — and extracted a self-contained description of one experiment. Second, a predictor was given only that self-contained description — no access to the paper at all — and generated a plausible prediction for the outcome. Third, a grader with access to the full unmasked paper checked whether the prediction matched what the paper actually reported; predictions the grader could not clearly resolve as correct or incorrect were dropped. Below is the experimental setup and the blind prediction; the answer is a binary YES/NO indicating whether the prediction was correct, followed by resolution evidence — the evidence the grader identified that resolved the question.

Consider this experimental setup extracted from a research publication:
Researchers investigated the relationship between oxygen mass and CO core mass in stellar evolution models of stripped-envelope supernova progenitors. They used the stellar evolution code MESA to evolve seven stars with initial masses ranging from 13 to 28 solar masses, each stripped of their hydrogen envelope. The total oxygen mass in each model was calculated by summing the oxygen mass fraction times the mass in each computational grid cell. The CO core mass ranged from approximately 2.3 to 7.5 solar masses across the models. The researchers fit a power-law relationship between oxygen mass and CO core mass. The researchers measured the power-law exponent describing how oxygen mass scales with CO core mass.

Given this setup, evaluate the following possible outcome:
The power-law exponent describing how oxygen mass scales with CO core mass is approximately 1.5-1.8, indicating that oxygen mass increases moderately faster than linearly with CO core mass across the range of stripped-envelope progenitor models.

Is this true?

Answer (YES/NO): YES